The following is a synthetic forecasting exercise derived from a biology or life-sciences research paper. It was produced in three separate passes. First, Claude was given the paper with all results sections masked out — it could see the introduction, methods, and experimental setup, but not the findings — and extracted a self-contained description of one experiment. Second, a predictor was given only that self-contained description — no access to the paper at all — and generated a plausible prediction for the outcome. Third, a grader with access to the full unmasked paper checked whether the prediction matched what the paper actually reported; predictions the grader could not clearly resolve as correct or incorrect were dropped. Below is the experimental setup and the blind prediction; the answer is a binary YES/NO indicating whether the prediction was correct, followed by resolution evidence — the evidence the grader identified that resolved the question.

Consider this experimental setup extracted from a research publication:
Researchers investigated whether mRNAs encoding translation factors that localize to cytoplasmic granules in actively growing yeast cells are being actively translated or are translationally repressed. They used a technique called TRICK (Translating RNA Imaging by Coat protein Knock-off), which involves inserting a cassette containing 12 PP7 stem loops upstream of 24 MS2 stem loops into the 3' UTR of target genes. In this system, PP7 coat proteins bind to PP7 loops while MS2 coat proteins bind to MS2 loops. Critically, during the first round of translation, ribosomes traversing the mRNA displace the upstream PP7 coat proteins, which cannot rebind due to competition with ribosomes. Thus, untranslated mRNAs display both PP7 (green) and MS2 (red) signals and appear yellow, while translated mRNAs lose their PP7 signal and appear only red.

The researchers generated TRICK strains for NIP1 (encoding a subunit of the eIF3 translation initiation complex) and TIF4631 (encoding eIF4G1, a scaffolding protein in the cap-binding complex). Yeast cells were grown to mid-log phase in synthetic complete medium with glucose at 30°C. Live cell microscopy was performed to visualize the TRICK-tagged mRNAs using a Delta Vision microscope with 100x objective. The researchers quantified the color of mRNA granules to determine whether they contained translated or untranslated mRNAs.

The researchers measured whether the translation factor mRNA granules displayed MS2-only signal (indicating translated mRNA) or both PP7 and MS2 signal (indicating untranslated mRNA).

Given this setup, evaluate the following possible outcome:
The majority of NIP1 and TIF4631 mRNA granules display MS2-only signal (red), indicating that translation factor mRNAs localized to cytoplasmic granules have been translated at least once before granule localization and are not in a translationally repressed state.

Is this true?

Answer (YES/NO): YES